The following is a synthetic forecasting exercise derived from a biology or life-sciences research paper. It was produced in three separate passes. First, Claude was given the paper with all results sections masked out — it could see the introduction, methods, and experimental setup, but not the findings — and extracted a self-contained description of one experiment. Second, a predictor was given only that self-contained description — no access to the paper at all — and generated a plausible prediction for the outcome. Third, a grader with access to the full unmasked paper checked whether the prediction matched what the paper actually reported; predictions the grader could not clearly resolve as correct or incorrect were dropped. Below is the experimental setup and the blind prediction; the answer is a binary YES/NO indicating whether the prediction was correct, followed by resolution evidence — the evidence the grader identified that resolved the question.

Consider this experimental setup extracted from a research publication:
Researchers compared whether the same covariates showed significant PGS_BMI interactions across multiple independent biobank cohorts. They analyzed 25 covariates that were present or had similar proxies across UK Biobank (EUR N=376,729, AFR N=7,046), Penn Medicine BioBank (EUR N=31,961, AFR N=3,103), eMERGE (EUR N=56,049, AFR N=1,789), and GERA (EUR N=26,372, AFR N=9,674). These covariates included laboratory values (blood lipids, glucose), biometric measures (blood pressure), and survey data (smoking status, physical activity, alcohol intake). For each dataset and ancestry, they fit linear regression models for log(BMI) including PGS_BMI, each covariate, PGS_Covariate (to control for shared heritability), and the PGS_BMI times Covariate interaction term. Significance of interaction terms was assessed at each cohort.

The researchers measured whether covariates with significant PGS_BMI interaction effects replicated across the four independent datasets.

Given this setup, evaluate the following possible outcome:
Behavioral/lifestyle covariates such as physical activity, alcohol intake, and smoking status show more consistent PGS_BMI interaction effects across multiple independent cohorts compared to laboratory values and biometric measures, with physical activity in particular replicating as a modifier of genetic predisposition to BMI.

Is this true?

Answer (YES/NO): NO